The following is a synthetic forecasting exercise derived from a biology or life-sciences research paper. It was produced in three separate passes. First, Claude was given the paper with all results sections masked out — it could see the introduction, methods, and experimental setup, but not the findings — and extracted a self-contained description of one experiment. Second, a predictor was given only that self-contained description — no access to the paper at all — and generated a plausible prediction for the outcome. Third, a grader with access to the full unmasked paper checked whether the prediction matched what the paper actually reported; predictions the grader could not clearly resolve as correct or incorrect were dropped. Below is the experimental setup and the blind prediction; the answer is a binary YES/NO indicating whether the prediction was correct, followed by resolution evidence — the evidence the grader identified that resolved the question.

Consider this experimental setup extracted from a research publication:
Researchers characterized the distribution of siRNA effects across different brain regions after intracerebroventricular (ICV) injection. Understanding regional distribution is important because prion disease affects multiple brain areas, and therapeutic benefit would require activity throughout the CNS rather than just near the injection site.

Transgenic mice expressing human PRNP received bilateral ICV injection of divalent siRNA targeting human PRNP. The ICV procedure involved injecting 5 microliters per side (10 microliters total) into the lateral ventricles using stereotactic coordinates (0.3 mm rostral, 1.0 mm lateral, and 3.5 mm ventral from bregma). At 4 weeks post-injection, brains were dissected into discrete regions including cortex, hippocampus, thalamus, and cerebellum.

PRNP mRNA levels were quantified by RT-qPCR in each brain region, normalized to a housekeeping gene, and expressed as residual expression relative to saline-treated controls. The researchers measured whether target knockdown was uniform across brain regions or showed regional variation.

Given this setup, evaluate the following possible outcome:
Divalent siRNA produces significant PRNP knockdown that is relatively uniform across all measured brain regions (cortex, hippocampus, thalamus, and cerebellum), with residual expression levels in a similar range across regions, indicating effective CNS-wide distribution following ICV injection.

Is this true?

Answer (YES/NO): NO